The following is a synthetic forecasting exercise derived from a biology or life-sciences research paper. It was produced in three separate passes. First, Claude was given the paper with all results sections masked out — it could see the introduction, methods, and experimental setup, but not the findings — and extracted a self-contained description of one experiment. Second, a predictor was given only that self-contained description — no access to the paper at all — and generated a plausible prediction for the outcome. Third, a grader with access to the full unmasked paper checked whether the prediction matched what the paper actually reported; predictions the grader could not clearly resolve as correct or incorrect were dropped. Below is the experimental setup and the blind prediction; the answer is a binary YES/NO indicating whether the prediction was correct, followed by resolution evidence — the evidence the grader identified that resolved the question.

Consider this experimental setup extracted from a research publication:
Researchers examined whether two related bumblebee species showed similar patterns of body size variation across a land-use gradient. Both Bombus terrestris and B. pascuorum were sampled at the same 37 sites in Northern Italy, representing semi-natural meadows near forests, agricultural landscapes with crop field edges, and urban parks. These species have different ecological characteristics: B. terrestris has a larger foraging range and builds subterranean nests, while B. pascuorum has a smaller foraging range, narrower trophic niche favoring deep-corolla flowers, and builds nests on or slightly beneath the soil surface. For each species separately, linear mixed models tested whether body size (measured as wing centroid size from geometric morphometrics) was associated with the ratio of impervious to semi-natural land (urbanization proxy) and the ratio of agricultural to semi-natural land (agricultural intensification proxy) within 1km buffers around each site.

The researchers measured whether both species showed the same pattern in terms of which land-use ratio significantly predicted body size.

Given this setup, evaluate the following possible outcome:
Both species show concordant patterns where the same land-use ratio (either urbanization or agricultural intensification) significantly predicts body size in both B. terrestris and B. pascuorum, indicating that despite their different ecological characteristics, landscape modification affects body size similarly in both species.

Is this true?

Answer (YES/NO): NO